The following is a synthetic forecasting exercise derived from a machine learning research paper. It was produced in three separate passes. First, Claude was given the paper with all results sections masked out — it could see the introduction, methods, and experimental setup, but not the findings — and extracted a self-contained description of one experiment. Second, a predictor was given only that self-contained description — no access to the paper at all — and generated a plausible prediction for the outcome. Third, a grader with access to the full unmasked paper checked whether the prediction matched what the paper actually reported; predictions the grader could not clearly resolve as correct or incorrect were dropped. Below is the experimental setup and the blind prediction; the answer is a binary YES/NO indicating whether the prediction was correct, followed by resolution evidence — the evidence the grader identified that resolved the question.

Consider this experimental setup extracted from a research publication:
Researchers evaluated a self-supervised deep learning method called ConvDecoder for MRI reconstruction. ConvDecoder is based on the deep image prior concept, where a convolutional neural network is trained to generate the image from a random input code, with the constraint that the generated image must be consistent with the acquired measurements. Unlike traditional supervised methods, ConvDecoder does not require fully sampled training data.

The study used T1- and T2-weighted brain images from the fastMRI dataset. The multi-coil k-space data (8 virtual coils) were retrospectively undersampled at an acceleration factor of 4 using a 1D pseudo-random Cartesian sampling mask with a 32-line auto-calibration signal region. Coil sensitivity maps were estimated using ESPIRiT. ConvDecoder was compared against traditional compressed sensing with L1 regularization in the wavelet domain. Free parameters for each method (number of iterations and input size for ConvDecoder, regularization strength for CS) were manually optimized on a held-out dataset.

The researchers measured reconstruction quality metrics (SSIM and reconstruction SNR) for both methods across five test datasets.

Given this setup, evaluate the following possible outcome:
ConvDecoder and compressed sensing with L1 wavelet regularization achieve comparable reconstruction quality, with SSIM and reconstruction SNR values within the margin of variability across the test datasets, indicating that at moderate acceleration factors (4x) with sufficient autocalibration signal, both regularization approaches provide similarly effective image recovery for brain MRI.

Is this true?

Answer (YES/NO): NO